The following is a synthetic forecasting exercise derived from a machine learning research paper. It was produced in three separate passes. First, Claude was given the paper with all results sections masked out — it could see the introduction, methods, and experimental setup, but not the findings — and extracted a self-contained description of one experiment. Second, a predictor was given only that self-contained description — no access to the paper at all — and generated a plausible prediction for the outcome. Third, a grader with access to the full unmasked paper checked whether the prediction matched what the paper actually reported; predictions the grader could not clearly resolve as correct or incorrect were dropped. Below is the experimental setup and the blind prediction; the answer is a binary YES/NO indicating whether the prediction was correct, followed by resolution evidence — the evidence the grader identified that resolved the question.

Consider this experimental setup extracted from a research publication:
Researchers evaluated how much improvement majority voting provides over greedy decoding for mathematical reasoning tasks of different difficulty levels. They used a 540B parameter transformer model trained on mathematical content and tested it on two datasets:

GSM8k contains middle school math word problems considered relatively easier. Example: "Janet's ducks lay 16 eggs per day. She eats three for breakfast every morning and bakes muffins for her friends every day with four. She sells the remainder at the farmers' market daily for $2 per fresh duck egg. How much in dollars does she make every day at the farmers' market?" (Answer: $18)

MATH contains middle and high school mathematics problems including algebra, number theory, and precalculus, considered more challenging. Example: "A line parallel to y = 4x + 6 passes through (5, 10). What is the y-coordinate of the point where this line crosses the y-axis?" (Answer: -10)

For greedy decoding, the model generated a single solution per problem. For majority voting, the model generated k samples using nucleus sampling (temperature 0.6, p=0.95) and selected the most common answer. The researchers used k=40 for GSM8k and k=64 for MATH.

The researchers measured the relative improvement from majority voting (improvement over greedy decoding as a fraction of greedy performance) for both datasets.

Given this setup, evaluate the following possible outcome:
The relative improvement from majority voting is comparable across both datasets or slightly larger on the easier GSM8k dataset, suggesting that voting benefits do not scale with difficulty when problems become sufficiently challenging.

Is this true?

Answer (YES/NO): NO